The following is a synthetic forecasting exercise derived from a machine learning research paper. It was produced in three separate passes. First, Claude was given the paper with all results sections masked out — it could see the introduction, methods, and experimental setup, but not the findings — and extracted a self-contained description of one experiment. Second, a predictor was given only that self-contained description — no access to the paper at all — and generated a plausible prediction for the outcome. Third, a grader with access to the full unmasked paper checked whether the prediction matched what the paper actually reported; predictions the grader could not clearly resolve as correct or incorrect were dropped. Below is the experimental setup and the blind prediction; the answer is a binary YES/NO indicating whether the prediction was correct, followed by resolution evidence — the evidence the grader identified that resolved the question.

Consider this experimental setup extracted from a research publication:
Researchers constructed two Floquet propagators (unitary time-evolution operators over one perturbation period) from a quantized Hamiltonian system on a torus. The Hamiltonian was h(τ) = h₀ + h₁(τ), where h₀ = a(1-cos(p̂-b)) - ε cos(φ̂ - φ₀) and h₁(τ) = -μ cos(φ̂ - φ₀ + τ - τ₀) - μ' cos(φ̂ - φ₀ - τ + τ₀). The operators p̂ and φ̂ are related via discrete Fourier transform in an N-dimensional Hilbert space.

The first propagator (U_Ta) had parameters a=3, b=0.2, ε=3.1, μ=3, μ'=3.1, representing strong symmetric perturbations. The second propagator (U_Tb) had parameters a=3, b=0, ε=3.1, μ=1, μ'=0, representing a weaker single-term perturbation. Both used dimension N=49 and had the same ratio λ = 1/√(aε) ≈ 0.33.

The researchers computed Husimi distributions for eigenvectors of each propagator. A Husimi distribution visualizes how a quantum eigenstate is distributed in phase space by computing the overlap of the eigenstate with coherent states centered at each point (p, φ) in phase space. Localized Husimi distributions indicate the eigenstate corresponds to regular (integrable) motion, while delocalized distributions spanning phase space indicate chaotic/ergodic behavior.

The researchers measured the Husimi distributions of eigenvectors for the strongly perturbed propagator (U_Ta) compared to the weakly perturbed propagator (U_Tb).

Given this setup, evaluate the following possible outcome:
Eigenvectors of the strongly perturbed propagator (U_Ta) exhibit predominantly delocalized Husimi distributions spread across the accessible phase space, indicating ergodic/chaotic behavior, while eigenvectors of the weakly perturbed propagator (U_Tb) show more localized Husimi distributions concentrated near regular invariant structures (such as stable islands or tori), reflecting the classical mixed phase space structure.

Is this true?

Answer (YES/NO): YES